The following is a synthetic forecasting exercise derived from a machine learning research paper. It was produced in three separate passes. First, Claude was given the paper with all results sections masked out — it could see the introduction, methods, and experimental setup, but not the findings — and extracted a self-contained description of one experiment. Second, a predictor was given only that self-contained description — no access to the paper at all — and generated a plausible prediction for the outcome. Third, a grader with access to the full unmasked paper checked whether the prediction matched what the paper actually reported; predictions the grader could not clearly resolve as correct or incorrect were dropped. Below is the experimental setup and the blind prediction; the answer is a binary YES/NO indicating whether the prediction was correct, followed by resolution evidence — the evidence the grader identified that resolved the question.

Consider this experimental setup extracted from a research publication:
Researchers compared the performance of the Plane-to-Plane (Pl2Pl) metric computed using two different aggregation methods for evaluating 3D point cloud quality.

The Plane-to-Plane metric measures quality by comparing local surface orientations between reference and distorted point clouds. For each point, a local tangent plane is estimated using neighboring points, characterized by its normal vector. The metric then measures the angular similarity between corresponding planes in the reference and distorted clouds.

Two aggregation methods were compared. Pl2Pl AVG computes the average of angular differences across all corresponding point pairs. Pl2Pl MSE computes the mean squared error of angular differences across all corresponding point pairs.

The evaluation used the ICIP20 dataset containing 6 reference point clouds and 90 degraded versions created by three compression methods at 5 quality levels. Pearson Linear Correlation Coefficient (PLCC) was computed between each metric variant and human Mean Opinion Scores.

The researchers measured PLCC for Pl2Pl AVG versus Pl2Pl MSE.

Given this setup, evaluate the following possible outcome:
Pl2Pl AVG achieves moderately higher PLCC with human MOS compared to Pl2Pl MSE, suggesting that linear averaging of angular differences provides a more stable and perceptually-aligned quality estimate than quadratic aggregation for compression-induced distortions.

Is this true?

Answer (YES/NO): NO